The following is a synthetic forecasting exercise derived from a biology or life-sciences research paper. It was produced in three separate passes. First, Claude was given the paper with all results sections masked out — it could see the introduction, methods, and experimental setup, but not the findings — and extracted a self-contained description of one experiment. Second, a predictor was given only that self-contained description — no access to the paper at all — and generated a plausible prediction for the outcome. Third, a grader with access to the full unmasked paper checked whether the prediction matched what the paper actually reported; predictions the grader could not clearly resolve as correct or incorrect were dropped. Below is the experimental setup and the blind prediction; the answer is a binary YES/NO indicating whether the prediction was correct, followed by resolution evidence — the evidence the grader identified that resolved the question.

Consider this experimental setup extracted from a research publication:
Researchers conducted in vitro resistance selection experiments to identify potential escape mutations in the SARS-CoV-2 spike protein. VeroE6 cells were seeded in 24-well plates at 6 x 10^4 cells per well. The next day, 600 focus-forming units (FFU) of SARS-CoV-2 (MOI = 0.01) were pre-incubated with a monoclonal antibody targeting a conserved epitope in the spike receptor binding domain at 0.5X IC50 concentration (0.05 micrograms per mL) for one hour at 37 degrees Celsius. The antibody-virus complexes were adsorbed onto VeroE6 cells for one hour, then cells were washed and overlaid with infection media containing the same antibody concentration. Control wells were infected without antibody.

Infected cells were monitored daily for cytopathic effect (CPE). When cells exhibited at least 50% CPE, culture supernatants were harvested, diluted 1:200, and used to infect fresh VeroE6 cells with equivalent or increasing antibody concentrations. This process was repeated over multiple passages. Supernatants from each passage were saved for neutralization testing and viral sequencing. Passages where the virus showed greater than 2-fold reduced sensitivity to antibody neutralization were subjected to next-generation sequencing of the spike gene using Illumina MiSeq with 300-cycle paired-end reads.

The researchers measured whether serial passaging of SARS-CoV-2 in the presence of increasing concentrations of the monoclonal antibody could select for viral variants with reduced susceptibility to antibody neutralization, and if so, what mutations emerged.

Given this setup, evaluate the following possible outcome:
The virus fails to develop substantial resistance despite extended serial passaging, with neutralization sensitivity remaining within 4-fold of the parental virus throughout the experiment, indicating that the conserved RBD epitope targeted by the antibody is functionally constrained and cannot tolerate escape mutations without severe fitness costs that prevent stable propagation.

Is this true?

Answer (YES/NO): NO